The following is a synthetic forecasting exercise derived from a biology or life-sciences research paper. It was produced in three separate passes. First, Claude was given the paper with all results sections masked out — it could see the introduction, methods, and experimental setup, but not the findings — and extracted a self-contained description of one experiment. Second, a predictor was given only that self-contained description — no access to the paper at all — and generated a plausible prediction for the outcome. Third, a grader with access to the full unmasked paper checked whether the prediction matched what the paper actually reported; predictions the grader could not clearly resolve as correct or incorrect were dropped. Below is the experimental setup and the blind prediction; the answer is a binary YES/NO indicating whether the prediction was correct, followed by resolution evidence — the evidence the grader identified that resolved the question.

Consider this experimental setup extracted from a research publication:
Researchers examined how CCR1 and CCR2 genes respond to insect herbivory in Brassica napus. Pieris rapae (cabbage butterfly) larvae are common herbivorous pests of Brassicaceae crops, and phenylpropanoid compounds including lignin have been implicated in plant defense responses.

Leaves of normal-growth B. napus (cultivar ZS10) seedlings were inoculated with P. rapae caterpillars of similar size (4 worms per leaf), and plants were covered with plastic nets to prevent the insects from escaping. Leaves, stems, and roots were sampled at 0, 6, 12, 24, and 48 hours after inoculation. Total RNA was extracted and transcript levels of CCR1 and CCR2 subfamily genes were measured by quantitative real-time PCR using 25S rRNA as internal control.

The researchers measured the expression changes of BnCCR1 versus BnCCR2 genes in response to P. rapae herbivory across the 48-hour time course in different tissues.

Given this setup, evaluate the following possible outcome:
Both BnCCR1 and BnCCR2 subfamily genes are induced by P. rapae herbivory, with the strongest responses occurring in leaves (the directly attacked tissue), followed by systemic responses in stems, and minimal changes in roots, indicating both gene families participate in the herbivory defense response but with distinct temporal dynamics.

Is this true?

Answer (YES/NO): NO